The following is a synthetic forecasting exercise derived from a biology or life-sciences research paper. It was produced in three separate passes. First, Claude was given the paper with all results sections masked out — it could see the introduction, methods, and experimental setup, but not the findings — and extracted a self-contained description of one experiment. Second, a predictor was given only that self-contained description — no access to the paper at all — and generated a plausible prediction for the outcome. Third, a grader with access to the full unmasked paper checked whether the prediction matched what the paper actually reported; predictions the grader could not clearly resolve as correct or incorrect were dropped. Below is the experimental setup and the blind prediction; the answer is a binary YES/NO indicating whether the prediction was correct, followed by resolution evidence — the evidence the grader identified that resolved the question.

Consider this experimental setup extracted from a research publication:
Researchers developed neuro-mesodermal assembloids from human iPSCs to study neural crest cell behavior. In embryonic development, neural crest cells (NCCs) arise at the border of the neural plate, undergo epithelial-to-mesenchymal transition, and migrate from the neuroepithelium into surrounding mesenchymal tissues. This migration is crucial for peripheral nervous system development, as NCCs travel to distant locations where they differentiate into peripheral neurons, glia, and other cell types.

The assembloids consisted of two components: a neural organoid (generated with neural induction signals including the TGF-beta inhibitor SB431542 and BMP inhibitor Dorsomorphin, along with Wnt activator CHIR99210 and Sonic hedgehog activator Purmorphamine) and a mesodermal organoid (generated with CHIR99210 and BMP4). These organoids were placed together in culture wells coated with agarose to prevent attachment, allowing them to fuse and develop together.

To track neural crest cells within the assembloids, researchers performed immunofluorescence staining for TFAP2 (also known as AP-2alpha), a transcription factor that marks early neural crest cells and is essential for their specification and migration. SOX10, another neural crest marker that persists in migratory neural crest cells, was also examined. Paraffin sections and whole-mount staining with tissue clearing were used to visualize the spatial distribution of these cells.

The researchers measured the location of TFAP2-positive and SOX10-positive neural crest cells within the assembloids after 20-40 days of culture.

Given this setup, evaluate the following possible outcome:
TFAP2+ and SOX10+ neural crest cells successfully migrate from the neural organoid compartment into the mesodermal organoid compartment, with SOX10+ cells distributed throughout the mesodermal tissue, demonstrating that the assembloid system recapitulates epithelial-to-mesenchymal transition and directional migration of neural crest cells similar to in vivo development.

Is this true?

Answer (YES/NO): YES